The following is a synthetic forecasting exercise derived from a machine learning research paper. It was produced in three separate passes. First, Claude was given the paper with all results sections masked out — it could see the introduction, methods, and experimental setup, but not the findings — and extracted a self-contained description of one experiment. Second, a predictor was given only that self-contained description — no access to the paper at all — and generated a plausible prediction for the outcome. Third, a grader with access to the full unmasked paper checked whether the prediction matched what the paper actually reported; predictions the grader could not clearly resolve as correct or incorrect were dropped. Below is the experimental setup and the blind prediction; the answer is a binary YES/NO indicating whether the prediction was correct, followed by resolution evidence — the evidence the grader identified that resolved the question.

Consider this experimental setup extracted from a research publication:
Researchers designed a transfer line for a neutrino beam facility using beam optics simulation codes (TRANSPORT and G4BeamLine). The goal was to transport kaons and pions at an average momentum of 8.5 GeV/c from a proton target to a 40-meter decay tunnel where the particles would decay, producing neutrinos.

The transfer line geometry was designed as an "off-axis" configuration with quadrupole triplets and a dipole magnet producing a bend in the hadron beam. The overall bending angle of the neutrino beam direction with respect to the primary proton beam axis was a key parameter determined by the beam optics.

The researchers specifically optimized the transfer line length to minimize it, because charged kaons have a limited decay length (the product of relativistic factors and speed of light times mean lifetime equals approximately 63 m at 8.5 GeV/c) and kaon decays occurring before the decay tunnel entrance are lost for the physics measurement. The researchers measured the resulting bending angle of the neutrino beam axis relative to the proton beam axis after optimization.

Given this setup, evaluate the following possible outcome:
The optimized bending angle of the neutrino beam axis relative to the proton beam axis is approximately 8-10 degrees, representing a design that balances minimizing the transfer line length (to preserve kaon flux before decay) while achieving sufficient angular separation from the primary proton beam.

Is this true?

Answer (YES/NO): NO